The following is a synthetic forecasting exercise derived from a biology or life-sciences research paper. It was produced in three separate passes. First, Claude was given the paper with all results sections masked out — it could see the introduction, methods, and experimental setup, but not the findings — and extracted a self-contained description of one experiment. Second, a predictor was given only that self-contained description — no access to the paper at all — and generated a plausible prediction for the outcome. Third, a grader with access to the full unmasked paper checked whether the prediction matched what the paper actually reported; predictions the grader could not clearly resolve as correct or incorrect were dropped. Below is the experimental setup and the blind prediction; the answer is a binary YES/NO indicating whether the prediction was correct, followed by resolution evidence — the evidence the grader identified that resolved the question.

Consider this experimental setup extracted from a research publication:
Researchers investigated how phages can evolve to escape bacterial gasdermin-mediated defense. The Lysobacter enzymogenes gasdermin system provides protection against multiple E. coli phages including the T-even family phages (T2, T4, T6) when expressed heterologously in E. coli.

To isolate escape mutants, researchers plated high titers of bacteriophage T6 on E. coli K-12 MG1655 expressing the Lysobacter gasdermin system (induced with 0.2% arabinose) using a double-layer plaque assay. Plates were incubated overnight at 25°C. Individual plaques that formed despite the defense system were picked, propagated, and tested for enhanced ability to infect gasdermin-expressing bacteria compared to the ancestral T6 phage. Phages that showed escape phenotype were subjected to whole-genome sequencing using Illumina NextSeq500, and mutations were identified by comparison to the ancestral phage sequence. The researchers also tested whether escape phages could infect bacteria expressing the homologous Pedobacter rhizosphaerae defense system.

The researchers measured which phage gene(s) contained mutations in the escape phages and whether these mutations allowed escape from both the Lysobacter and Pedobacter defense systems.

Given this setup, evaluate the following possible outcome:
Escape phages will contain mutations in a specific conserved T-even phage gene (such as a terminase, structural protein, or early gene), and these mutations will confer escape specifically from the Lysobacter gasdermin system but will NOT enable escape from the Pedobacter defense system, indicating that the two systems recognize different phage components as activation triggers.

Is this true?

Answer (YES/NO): NO